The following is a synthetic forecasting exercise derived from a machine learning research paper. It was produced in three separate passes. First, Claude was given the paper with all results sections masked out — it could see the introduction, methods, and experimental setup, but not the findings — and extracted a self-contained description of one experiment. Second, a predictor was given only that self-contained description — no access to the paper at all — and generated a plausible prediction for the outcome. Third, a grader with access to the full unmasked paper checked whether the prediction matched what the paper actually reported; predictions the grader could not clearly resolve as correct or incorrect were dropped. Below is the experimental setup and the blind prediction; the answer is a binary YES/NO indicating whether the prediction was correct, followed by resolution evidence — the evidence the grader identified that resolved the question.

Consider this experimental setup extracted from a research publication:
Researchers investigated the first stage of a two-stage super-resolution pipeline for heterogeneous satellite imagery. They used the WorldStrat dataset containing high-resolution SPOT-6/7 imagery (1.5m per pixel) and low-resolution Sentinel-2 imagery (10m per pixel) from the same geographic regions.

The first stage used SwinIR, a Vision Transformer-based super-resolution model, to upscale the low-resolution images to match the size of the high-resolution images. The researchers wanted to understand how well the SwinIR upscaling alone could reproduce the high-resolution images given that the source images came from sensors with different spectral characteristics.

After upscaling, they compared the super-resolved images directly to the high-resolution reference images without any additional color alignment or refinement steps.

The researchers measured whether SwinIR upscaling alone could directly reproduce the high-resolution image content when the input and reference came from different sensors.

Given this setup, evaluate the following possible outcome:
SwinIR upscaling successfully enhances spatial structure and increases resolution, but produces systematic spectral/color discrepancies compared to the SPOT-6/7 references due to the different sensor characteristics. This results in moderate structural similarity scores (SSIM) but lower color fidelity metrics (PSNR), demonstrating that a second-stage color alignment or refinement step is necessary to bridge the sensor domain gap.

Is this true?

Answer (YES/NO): YES